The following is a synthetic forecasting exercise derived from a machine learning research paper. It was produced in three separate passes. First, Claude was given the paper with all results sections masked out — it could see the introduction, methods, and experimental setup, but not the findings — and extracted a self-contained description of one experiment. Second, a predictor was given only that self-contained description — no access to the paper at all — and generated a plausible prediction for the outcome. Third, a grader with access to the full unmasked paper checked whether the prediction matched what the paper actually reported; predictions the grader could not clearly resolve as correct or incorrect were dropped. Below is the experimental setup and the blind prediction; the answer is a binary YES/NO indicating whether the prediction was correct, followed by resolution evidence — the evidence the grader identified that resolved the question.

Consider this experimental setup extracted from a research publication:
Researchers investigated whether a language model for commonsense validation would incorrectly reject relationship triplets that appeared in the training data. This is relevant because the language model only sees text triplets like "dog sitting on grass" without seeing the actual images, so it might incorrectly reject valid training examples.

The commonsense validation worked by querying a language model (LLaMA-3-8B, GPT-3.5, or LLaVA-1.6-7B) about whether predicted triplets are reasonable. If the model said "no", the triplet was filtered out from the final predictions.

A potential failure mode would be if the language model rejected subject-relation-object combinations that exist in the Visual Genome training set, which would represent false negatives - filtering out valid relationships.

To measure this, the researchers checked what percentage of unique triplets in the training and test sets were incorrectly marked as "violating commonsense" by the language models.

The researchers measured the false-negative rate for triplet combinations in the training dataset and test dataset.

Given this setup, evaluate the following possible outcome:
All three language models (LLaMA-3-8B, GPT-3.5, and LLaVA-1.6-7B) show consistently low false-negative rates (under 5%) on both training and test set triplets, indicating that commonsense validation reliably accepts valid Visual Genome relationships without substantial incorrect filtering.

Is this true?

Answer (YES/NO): NO